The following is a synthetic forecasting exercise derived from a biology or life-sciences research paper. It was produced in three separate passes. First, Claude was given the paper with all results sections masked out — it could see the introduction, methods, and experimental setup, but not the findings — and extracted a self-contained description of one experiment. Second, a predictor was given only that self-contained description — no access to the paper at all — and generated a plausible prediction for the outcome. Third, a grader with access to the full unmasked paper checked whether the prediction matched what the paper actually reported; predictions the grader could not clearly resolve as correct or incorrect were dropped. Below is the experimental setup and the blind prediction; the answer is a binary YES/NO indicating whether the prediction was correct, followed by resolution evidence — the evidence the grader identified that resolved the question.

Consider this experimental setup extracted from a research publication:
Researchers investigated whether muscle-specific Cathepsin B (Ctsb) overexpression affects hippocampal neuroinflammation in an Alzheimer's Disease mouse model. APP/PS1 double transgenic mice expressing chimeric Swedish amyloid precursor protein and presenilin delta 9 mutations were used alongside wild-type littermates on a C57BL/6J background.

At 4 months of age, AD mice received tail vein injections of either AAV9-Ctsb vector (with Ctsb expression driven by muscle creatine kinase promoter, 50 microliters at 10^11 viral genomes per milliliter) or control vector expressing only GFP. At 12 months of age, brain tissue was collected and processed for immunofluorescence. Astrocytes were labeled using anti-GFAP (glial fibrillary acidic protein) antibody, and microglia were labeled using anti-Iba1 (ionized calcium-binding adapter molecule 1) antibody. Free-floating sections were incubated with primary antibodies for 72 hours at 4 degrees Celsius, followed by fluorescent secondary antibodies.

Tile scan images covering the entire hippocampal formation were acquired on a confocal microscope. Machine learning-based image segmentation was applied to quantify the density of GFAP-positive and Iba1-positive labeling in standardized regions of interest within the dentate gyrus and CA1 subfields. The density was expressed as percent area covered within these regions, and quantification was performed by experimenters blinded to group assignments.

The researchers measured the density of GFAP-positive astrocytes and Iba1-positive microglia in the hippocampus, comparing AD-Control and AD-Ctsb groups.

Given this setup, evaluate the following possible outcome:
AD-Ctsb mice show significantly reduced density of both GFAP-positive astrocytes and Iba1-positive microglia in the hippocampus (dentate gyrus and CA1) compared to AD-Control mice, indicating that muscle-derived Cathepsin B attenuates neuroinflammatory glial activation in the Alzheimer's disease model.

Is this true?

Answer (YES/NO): NO